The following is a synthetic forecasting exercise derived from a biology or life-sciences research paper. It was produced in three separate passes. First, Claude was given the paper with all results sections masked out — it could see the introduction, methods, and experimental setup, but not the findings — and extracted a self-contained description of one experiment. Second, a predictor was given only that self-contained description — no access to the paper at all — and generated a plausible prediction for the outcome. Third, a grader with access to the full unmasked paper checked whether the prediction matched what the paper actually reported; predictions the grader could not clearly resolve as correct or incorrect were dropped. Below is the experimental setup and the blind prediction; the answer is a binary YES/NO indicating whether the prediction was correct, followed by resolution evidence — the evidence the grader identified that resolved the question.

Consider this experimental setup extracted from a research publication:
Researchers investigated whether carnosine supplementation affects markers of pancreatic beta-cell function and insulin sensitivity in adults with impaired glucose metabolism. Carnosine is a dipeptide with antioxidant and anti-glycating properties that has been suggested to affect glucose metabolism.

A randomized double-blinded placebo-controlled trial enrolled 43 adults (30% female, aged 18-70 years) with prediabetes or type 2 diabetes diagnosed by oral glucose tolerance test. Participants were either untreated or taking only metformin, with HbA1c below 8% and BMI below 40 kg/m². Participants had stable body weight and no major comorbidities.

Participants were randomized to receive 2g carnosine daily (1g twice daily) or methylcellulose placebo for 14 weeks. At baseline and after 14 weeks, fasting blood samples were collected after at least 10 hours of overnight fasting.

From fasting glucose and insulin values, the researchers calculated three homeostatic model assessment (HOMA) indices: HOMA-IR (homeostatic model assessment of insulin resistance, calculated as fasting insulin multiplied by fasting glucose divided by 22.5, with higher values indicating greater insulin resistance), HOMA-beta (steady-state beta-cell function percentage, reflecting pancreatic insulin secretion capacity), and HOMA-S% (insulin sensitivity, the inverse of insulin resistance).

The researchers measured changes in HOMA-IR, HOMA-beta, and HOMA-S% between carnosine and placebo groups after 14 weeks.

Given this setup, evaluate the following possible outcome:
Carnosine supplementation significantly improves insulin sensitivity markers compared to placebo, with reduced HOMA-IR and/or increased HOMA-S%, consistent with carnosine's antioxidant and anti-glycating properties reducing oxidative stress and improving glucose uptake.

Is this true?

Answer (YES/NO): NO